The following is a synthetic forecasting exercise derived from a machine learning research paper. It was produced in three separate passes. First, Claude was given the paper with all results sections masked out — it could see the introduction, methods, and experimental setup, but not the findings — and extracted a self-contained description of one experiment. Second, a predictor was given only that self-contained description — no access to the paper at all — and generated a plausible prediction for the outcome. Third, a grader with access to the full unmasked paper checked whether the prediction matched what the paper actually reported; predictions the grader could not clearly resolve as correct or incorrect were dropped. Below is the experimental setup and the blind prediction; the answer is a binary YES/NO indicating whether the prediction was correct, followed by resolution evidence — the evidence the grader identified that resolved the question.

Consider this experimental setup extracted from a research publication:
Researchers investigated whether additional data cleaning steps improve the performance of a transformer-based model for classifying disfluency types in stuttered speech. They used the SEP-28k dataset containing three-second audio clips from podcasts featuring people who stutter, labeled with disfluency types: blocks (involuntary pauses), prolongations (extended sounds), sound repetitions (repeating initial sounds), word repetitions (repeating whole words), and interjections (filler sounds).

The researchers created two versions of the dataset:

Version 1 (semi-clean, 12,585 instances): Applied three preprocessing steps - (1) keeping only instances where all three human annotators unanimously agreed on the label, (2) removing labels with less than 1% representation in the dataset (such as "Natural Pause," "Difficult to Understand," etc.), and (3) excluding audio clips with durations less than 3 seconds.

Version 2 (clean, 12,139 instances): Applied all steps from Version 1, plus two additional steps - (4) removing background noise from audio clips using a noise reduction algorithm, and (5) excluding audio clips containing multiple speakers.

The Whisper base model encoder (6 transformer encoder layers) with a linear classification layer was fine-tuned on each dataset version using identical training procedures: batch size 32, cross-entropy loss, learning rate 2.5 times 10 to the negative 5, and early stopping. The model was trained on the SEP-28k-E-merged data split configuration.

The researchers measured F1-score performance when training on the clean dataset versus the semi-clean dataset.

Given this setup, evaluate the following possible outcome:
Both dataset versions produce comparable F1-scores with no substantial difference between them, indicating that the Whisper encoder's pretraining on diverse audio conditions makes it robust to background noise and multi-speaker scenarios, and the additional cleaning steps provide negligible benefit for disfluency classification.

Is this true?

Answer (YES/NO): YES